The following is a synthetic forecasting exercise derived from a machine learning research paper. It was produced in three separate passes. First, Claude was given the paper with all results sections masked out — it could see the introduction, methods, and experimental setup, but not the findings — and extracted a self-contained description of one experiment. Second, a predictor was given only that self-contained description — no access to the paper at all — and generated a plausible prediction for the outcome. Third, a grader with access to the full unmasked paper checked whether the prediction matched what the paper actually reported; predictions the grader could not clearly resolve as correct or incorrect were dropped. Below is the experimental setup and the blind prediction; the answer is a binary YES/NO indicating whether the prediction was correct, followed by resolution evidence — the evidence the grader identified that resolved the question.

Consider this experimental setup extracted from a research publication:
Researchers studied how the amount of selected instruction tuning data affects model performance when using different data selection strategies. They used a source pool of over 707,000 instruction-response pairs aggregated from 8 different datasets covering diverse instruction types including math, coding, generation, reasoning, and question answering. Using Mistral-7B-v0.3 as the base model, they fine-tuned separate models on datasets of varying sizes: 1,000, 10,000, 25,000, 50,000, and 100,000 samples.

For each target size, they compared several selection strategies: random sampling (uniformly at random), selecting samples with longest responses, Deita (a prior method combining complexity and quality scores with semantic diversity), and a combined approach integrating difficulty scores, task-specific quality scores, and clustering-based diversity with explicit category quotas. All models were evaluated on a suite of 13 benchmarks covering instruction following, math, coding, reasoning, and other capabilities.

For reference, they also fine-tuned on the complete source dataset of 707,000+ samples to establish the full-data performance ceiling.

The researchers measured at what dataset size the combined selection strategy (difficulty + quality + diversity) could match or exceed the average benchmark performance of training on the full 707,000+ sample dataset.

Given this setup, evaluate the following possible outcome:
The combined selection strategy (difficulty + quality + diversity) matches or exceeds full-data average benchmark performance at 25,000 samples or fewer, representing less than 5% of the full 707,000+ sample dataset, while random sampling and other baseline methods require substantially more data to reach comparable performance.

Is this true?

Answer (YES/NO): NO